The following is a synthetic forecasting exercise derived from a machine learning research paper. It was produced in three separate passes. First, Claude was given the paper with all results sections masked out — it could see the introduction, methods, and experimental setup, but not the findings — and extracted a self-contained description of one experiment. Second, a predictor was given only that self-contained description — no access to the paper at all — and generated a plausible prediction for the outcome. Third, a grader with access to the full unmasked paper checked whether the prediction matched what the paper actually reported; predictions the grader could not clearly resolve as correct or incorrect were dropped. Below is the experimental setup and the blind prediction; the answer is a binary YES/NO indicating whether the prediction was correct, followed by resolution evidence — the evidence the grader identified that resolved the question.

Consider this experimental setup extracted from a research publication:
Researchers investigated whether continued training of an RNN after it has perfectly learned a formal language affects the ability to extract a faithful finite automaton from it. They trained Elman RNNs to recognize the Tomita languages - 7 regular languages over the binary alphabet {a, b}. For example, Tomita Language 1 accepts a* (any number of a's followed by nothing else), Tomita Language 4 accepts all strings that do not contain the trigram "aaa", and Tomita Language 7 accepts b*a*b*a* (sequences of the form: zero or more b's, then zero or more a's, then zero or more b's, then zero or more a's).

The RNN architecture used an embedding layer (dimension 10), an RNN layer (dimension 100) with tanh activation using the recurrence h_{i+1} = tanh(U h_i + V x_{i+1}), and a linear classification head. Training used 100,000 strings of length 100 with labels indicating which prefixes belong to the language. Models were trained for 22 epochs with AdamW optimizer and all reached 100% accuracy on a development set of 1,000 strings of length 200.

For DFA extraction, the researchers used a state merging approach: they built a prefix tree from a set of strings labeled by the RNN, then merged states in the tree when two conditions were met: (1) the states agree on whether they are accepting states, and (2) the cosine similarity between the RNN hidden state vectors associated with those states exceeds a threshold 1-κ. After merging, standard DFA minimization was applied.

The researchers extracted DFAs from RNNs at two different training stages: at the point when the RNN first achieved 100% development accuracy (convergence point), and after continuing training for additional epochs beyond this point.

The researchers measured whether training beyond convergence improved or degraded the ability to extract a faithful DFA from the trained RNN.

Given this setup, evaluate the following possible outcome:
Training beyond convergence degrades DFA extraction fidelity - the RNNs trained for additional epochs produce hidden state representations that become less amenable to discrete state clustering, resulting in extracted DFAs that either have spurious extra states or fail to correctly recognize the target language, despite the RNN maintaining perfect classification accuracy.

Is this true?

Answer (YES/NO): NO